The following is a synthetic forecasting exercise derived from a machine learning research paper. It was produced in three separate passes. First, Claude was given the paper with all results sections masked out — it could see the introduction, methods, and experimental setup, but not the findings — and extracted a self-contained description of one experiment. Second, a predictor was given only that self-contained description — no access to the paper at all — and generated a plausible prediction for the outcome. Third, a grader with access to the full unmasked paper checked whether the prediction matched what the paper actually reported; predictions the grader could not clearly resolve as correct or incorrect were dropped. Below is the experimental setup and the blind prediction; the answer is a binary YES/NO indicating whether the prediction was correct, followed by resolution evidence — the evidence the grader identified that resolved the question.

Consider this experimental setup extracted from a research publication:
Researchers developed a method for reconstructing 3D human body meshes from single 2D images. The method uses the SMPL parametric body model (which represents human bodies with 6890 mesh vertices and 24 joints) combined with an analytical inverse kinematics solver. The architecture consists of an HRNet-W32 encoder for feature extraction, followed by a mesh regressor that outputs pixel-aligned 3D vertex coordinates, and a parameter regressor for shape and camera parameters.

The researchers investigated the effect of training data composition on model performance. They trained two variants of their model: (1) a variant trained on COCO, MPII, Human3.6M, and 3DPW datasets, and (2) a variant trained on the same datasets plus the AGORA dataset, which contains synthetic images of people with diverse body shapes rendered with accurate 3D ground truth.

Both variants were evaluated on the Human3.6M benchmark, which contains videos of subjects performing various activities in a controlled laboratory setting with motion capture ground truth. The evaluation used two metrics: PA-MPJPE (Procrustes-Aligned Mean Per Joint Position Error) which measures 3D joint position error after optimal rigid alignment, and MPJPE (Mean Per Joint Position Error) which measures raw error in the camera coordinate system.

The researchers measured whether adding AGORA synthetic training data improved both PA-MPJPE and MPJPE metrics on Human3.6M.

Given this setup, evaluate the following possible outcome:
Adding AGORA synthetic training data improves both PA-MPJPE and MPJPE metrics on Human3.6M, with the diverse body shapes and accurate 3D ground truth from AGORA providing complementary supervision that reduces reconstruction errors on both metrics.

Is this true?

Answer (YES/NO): NO